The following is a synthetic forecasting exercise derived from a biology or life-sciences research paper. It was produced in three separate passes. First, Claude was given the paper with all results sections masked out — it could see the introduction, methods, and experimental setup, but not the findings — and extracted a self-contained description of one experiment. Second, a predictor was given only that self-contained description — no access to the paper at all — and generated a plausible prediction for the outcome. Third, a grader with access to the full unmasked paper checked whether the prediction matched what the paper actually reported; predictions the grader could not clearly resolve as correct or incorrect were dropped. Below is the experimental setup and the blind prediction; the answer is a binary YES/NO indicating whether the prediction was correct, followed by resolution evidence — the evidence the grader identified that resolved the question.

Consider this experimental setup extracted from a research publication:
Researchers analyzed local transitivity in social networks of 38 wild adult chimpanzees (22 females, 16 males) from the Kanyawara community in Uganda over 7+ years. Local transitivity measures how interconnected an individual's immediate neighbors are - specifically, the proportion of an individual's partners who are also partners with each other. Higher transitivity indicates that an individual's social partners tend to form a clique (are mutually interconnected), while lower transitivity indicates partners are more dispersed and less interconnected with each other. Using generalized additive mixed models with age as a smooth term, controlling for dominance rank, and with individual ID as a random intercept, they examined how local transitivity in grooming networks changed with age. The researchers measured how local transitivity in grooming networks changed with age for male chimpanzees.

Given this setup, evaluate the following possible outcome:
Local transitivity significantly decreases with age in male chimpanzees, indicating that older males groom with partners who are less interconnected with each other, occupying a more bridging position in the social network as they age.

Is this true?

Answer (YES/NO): NO